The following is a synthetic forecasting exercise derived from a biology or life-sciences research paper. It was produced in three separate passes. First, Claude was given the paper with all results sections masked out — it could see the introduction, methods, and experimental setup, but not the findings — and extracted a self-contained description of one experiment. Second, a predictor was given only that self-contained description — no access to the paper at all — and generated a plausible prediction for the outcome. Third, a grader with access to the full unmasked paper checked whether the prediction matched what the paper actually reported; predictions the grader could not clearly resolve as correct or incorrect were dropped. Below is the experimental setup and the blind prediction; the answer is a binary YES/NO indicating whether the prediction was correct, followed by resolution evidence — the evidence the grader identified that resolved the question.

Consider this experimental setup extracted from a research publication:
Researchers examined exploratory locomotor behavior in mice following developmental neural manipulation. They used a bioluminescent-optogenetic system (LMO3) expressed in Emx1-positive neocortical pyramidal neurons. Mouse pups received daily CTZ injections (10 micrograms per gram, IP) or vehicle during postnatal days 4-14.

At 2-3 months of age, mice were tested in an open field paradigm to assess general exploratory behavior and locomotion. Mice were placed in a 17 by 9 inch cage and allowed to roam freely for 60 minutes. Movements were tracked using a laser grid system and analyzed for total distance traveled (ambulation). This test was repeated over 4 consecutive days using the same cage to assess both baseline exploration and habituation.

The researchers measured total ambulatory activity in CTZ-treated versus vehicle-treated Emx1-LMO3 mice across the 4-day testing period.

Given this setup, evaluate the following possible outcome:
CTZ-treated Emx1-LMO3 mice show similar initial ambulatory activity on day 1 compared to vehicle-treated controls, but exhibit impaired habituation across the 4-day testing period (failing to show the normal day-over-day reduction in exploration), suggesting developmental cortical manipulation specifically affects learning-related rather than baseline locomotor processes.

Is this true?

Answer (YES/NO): NO